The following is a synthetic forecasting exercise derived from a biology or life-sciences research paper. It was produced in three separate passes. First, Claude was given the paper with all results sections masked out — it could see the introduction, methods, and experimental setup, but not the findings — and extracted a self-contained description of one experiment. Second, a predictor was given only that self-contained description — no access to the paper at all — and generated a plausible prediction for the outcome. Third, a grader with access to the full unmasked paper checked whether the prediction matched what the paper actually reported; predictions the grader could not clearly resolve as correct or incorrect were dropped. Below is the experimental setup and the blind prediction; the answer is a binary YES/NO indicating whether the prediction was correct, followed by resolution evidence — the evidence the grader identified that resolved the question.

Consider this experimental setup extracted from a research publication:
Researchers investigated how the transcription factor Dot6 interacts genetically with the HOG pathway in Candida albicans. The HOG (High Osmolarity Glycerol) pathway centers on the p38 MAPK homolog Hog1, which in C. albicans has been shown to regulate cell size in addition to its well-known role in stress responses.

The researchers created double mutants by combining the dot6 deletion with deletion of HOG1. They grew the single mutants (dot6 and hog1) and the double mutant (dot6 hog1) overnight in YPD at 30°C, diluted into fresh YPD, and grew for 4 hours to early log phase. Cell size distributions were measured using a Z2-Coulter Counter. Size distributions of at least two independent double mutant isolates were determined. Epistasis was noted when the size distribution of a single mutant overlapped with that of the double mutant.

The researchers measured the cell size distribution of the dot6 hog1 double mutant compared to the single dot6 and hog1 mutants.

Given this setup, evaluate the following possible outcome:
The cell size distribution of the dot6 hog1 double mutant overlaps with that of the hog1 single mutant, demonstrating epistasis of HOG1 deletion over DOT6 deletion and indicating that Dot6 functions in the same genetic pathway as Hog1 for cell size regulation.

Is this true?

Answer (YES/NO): NO